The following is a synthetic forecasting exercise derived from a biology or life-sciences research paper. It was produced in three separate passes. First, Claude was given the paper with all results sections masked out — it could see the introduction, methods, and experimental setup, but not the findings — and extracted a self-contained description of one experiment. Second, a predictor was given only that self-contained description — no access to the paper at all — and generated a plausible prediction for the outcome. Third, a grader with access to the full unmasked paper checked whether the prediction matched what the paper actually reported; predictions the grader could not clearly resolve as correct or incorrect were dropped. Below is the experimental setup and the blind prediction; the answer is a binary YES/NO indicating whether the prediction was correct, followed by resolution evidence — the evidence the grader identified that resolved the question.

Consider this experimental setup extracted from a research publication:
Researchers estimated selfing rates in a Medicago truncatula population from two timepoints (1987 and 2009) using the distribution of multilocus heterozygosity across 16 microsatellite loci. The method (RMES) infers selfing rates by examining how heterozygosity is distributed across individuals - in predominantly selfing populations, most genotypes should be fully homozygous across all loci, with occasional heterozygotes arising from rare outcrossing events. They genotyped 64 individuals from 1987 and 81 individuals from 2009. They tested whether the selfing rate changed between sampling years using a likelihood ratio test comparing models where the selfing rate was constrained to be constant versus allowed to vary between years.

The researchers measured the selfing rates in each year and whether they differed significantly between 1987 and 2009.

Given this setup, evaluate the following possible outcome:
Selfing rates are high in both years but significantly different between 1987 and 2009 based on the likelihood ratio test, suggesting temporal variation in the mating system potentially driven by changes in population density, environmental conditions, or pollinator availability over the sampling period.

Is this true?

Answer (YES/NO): YES